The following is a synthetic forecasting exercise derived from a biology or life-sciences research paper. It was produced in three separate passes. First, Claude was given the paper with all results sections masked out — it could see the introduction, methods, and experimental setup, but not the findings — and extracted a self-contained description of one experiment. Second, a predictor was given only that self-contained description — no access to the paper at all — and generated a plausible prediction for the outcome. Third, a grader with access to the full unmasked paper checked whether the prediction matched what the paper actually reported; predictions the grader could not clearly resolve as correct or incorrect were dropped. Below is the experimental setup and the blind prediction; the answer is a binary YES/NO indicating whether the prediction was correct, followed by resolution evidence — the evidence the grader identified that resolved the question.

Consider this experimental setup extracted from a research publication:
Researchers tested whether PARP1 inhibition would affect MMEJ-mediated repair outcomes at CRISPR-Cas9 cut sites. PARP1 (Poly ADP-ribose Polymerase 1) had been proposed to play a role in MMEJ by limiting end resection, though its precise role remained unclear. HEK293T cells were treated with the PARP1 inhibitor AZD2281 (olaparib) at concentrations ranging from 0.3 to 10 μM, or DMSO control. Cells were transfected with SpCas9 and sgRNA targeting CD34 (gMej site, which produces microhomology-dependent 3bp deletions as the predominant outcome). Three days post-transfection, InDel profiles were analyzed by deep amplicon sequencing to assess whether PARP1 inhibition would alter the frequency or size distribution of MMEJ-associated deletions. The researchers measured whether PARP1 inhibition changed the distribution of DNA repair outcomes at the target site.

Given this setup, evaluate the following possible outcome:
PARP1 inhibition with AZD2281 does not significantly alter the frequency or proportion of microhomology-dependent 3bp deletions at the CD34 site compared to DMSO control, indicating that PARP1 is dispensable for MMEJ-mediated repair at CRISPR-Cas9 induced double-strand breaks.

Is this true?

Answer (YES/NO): YES